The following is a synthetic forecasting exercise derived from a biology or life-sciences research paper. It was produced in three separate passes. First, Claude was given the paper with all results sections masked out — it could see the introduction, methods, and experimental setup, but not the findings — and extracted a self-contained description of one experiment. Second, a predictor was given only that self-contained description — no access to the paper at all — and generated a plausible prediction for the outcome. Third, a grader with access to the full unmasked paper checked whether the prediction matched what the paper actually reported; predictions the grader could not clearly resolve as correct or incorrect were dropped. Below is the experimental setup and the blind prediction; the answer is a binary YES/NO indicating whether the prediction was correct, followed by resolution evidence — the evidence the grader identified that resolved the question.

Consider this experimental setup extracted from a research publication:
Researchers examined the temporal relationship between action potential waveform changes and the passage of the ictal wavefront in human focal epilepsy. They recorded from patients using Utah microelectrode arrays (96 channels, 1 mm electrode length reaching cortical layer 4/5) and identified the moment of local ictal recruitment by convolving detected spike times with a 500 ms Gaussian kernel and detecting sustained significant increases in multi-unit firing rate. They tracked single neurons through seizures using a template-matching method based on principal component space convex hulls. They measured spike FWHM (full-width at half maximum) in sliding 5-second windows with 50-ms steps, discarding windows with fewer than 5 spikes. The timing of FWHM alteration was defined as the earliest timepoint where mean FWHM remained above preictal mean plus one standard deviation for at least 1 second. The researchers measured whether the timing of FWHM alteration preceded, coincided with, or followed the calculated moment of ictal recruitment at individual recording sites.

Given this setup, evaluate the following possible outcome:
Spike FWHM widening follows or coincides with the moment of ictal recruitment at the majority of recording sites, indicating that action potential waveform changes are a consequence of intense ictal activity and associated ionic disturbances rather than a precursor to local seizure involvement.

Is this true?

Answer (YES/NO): YES